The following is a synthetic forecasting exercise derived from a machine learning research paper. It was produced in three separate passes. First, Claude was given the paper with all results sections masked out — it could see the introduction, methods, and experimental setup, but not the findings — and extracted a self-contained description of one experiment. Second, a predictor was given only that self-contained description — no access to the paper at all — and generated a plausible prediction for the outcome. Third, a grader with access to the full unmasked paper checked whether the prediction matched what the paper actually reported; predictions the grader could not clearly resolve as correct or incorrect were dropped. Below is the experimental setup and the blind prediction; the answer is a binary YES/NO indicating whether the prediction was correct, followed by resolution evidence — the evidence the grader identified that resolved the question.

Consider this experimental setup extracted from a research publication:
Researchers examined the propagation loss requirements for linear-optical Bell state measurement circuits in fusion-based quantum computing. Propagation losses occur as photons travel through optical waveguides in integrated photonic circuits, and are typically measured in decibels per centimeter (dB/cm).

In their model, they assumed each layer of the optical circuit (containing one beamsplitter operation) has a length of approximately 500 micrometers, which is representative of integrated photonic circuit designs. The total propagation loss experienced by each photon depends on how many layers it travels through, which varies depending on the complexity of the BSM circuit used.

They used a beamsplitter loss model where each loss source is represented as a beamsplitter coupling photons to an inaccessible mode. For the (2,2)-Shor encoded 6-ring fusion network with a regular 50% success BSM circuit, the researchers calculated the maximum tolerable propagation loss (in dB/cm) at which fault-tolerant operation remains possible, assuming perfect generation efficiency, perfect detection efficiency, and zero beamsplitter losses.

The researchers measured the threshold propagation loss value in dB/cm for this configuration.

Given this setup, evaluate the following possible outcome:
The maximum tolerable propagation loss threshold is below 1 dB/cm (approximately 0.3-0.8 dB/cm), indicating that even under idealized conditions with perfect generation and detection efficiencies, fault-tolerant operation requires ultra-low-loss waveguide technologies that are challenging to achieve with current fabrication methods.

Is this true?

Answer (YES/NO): NO